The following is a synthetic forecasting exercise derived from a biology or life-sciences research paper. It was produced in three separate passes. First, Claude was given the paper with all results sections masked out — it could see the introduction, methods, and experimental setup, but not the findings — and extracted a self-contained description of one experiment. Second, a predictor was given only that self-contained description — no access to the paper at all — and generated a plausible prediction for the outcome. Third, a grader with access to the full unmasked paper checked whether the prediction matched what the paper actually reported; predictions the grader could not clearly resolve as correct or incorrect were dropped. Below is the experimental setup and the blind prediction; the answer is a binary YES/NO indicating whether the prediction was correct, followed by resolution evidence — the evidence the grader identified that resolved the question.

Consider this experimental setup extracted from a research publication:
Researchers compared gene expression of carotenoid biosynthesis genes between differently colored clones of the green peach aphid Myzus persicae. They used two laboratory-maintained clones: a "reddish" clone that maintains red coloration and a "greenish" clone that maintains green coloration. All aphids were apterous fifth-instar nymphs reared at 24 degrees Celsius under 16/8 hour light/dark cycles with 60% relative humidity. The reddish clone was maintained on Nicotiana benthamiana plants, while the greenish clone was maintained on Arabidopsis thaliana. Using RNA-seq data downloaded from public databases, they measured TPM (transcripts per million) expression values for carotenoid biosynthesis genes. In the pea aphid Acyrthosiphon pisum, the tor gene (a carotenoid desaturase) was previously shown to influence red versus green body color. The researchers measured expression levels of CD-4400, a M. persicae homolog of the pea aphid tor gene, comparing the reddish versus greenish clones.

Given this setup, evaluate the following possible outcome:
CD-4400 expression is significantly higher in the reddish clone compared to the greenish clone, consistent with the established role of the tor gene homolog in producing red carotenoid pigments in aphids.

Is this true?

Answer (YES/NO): YES